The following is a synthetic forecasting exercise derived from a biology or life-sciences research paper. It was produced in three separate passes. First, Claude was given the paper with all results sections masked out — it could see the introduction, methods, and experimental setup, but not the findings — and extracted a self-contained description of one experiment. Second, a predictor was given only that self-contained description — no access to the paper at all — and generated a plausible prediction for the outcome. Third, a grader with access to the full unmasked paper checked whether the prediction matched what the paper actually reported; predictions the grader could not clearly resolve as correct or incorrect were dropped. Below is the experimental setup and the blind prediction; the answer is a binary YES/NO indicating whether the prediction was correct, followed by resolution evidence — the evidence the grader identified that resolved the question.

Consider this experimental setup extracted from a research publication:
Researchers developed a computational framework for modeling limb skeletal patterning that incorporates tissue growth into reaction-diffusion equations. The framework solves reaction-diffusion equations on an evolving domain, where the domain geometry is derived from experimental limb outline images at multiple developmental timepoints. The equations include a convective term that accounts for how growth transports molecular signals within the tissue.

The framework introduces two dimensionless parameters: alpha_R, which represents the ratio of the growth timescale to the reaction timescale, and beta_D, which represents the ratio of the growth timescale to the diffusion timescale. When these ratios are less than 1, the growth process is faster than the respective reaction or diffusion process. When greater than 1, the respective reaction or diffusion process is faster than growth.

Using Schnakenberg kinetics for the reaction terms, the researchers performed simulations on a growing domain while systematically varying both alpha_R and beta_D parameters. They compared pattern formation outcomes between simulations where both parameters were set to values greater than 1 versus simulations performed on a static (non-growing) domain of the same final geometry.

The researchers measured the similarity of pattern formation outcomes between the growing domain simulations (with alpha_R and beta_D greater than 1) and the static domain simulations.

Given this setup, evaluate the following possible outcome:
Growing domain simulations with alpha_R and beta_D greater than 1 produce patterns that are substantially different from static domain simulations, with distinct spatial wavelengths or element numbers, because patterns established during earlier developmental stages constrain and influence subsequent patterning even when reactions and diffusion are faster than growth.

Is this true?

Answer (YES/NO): NO